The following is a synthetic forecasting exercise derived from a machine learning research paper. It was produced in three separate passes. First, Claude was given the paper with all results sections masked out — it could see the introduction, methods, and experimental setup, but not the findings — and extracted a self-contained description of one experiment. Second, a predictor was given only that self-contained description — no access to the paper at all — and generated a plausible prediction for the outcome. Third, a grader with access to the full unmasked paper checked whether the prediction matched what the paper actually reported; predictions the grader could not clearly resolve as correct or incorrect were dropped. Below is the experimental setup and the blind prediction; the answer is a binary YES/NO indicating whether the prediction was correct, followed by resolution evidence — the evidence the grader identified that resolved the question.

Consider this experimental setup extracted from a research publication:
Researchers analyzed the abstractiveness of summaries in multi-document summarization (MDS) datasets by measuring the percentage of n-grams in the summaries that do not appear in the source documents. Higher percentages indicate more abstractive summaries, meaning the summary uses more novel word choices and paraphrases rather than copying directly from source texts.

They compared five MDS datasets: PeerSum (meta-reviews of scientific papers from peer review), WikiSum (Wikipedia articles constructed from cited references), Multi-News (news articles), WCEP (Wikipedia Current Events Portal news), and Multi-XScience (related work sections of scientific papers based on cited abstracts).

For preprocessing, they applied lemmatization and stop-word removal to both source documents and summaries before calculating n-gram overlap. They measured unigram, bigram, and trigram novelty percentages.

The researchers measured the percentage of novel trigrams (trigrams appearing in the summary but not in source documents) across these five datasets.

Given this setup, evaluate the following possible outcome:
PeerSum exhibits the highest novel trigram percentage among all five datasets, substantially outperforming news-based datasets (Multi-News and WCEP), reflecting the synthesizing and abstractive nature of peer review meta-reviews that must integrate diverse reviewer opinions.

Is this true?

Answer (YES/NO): NO